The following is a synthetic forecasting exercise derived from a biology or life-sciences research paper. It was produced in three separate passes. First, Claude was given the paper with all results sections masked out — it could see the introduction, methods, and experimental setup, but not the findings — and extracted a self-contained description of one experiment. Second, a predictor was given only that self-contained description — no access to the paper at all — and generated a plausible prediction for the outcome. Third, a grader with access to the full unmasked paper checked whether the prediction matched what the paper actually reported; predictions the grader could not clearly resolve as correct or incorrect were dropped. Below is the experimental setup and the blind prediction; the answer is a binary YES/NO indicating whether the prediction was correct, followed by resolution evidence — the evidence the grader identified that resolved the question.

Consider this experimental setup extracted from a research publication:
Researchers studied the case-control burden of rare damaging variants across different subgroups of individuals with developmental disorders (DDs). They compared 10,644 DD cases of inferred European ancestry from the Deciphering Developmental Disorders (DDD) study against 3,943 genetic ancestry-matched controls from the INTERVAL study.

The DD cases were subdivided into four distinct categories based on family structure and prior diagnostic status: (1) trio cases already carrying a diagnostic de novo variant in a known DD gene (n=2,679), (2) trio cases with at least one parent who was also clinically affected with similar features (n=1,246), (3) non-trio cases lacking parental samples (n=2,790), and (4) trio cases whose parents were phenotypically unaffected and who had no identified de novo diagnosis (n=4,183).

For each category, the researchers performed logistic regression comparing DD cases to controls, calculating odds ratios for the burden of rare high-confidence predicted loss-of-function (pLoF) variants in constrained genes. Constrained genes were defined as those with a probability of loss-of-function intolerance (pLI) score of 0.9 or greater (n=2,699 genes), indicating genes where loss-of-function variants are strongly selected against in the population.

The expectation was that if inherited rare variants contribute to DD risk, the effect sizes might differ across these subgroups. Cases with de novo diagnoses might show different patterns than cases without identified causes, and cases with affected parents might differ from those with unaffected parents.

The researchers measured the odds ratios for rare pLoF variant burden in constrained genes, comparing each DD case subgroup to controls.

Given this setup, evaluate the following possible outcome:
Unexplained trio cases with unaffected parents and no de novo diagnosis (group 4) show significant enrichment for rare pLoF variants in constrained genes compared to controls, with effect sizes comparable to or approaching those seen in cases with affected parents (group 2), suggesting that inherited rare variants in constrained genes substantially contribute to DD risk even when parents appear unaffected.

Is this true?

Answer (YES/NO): NO